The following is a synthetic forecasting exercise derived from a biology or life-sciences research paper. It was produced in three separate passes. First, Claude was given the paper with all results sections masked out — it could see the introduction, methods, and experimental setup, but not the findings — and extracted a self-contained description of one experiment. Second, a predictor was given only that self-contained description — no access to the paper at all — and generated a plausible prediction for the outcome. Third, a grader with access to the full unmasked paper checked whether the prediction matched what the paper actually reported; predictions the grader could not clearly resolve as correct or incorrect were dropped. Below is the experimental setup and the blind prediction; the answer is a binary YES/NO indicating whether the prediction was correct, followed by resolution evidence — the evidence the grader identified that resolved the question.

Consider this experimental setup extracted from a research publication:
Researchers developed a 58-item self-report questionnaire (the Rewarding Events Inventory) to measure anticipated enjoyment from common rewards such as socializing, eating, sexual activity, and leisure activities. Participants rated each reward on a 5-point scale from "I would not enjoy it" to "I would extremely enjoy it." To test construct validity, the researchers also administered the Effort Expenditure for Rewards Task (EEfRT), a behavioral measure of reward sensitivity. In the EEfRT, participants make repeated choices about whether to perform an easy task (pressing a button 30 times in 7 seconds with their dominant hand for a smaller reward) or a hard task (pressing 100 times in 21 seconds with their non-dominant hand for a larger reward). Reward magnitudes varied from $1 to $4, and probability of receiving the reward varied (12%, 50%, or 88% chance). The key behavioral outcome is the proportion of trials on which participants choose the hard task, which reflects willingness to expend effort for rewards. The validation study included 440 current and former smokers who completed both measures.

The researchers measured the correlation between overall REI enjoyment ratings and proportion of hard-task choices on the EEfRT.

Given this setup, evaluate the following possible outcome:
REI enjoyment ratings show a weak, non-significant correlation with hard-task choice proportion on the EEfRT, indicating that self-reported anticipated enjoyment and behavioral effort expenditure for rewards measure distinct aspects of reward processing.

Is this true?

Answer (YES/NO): YES